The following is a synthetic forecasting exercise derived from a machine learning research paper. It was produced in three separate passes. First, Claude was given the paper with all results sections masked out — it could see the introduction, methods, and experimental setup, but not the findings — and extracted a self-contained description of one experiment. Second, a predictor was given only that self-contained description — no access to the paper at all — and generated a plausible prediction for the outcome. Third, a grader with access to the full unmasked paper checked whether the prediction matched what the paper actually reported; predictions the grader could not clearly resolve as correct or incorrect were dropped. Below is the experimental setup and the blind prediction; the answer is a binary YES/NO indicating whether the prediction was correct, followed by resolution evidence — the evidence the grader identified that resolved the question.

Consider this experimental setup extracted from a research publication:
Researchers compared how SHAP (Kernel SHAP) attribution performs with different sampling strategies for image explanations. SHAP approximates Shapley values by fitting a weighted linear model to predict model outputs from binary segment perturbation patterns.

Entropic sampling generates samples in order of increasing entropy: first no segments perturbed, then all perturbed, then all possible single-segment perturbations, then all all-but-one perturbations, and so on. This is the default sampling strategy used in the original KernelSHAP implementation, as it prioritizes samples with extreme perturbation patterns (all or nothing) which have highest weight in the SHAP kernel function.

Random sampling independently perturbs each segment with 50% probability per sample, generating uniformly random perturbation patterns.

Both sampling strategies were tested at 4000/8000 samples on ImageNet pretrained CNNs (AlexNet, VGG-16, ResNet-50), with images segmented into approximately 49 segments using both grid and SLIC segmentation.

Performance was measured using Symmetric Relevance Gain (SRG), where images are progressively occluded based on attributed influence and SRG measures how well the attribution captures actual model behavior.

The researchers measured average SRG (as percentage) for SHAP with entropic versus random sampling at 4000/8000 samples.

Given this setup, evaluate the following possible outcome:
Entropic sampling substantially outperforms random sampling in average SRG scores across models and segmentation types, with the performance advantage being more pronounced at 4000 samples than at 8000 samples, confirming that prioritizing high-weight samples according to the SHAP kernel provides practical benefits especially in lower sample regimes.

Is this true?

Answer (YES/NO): NO